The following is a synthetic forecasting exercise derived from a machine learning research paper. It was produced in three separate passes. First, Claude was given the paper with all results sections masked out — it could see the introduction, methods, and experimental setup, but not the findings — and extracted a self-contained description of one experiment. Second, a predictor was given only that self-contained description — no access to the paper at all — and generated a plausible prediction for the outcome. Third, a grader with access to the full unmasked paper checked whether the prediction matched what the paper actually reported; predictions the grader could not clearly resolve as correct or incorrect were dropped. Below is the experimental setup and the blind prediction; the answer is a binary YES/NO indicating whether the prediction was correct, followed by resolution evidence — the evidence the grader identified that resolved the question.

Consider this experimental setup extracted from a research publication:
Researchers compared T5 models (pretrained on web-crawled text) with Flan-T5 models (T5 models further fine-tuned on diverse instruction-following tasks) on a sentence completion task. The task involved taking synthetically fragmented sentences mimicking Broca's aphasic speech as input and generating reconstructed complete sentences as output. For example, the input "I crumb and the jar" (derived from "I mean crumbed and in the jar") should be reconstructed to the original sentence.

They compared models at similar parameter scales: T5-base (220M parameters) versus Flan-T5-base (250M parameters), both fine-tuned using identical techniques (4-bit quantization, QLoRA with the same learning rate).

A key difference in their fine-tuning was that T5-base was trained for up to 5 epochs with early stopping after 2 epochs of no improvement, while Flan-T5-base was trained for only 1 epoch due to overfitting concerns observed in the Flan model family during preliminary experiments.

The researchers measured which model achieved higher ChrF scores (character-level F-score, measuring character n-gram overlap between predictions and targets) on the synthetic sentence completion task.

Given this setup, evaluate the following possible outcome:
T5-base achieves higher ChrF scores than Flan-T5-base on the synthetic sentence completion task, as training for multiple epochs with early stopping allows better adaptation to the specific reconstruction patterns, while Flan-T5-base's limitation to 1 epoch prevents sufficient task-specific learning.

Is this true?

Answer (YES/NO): YES